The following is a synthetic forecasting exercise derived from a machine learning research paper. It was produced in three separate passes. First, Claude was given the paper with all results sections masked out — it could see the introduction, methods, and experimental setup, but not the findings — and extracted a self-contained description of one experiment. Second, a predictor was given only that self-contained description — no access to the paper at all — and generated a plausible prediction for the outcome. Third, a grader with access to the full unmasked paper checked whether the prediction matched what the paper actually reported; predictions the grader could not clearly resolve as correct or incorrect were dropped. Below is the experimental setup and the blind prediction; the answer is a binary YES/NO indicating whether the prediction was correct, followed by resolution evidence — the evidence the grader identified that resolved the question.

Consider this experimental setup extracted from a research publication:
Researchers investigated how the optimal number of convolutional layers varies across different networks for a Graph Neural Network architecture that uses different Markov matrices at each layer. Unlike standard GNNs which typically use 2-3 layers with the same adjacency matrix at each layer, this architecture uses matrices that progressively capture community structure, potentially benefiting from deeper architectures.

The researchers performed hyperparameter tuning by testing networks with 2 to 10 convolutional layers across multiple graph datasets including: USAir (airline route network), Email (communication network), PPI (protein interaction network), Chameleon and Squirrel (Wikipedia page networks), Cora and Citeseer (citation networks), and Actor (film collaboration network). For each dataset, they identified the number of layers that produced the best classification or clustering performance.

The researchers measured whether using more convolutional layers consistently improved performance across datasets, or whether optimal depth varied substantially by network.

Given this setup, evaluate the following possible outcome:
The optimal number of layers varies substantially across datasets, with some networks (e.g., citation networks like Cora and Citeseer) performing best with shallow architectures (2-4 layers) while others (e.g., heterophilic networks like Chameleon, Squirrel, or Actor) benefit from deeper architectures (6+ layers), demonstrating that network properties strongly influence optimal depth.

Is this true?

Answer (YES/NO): NO